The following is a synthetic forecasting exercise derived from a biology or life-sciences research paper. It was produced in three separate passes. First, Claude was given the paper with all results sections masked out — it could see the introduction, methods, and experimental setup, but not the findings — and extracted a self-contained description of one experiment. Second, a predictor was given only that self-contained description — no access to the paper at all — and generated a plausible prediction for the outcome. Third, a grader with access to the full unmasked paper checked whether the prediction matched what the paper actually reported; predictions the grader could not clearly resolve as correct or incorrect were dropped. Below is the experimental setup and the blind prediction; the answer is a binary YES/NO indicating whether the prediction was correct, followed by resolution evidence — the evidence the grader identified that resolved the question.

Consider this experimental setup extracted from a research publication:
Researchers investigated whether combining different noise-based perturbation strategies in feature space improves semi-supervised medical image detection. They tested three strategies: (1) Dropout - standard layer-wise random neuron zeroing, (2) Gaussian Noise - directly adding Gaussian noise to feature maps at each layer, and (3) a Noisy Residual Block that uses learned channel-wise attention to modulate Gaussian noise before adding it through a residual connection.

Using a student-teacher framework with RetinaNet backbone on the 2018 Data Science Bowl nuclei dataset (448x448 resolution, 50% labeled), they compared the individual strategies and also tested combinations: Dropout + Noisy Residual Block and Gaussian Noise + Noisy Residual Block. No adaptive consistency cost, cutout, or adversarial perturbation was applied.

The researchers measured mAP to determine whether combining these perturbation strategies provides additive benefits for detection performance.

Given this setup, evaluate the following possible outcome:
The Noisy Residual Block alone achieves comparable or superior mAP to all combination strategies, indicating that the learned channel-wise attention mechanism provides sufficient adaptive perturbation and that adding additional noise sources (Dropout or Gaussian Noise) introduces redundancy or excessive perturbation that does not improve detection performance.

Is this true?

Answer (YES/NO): YES